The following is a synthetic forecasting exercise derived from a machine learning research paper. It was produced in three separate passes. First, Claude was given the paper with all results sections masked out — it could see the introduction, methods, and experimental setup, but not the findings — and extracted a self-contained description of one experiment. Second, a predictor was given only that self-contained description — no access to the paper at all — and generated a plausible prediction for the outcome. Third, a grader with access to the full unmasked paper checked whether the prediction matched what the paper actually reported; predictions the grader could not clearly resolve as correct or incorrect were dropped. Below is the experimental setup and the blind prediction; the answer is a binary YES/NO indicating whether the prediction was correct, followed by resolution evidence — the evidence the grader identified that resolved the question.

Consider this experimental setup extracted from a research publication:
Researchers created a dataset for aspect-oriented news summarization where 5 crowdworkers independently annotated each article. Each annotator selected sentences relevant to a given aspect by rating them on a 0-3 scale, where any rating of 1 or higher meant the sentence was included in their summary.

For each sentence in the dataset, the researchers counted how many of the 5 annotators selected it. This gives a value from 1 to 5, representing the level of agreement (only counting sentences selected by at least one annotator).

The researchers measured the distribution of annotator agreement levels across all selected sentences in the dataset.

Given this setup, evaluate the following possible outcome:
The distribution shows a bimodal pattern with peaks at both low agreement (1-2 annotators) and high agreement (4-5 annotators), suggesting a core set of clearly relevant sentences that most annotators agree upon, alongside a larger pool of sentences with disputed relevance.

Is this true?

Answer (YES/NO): NO